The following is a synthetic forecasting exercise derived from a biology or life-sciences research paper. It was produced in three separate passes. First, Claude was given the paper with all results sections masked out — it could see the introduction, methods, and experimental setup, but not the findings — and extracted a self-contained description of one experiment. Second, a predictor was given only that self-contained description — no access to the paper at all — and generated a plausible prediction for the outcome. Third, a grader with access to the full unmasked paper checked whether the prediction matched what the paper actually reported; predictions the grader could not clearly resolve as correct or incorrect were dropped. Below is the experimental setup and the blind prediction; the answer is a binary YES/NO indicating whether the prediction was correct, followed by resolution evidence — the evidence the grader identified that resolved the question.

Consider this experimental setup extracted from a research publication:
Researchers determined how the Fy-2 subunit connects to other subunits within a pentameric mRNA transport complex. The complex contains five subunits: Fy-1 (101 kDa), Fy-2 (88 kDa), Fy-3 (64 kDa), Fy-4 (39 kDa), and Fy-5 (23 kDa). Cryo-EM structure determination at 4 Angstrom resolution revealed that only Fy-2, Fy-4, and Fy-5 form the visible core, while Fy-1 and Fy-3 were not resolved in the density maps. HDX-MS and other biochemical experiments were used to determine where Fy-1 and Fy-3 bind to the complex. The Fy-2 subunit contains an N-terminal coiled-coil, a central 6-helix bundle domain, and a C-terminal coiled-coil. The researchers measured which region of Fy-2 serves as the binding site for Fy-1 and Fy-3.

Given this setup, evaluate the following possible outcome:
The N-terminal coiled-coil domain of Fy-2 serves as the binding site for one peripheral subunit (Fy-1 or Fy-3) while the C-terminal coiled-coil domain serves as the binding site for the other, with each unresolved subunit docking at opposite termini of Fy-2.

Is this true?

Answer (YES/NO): NO